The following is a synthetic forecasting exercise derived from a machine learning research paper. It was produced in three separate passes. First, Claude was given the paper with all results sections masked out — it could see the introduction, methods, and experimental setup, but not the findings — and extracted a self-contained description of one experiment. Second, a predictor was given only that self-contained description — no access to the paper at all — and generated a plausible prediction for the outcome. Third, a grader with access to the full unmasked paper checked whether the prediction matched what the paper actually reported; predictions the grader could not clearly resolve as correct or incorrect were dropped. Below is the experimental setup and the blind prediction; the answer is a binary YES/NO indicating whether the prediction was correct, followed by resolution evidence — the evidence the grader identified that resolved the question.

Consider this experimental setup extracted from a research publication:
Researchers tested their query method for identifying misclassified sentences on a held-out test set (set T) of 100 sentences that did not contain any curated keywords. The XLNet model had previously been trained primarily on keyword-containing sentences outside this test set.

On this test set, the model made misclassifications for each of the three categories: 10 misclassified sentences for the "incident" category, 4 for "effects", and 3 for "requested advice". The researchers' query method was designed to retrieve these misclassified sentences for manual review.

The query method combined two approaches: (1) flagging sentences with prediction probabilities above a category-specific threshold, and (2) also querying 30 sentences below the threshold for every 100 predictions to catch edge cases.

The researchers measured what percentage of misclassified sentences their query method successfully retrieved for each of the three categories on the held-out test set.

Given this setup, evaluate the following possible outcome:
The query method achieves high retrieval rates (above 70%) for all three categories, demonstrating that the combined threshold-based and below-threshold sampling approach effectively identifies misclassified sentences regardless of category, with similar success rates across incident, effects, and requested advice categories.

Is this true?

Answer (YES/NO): YES